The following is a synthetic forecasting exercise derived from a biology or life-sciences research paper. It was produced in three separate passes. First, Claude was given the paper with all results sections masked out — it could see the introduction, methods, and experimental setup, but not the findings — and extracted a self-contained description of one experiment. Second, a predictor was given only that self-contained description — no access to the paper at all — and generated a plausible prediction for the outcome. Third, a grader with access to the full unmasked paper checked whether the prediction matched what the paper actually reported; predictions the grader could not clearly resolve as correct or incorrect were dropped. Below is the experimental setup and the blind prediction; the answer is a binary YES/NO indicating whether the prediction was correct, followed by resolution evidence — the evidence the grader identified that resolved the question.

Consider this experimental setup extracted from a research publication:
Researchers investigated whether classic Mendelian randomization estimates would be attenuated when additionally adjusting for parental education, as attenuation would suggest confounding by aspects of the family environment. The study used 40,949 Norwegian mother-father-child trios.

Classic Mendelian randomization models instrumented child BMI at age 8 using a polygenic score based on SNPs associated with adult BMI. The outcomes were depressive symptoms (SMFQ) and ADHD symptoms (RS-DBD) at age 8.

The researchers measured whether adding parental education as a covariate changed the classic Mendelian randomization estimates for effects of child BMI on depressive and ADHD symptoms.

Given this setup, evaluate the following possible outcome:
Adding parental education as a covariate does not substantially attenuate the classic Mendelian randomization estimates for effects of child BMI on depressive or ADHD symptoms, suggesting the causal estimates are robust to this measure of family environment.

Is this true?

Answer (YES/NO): NO